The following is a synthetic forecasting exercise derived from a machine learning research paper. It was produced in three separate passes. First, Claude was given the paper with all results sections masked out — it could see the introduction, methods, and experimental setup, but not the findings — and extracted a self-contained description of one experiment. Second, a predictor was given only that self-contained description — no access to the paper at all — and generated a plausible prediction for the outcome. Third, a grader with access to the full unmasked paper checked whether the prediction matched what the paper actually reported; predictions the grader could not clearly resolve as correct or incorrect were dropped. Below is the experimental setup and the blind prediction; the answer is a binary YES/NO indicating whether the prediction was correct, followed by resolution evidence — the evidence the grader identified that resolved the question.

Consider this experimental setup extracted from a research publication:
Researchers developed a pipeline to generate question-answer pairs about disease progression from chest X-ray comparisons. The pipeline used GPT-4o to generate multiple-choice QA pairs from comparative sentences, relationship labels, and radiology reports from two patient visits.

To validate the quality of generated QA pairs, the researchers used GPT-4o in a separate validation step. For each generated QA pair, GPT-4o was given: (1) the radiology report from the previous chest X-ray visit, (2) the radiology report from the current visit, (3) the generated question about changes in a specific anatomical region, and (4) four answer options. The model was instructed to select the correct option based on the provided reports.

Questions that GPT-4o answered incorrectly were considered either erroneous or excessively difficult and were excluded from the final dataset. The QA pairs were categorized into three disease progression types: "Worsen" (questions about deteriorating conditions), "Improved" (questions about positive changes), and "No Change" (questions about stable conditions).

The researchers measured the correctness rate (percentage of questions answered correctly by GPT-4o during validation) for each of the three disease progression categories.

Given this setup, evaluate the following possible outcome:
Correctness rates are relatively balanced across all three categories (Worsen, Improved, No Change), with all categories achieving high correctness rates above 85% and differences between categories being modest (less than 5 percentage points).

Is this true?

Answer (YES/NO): NO